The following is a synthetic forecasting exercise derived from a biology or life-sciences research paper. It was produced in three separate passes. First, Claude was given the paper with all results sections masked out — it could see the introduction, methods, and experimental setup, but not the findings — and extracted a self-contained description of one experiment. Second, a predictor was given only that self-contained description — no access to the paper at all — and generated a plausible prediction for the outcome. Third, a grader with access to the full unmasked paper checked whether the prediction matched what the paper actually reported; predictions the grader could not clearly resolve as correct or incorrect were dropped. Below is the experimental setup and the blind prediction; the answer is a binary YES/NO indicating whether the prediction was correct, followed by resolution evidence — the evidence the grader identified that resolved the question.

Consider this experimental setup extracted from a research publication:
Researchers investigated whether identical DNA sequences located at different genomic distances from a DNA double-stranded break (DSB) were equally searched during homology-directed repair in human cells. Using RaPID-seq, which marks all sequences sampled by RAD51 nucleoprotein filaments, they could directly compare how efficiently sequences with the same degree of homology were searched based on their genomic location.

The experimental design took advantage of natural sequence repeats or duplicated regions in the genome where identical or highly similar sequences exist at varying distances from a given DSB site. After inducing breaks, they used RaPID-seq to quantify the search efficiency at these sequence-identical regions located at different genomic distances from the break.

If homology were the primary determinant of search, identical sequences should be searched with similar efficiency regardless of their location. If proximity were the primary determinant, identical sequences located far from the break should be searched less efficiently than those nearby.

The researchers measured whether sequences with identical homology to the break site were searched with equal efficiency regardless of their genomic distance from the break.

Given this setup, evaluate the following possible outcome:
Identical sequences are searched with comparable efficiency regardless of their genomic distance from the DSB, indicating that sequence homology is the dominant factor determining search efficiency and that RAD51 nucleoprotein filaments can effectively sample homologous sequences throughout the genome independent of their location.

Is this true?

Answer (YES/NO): NO